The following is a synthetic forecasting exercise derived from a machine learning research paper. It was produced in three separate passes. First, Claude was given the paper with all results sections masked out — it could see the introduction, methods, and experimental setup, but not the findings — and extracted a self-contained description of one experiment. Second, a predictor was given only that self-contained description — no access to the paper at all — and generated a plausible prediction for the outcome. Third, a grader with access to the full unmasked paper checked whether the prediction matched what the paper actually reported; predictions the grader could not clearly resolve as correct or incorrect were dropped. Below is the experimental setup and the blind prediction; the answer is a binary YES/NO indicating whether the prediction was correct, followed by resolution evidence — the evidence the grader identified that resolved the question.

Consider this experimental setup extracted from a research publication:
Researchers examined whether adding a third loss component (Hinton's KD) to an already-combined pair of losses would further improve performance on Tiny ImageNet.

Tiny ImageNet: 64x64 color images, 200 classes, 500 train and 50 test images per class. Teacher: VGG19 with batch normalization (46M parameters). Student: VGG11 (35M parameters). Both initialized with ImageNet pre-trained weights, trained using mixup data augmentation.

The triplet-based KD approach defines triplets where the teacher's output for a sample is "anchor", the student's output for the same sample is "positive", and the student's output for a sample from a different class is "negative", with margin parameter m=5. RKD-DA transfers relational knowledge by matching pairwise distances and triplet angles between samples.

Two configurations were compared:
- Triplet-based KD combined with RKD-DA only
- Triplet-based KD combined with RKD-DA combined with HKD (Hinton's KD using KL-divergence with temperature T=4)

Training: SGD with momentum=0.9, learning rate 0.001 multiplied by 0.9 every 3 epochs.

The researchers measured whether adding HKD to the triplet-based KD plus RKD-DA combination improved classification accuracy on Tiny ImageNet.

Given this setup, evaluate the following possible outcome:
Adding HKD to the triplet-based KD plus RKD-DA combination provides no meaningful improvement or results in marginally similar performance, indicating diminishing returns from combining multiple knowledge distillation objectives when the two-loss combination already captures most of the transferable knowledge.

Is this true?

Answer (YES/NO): NO